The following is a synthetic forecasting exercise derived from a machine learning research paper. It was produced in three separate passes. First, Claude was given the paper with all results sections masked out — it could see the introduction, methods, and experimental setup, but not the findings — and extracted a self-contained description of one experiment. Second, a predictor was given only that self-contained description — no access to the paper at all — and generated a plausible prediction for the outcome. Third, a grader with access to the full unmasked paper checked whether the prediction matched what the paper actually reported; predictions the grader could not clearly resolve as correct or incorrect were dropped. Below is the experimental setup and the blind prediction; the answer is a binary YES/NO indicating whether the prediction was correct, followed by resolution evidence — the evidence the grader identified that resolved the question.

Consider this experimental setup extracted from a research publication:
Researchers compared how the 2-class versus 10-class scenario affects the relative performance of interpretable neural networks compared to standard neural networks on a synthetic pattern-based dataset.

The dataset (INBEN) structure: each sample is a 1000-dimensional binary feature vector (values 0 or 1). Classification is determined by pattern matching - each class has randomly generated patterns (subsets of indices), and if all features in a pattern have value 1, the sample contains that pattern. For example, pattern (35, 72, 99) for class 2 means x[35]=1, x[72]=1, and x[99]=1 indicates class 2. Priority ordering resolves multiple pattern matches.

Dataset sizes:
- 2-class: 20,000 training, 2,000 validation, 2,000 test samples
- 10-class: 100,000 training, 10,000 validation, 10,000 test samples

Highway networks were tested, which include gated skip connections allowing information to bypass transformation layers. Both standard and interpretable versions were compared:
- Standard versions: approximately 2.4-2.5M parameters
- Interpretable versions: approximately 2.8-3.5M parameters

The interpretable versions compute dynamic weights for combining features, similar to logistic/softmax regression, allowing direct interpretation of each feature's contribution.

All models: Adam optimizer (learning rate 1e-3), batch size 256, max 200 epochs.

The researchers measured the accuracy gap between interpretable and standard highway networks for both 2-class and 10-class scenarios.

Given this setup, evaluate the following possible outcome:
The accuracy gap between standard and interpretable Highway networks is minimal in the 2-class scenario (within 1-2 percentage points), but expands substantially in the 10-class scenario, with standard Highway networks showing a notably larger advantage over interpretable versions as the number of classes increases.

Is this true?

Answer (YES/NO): NO